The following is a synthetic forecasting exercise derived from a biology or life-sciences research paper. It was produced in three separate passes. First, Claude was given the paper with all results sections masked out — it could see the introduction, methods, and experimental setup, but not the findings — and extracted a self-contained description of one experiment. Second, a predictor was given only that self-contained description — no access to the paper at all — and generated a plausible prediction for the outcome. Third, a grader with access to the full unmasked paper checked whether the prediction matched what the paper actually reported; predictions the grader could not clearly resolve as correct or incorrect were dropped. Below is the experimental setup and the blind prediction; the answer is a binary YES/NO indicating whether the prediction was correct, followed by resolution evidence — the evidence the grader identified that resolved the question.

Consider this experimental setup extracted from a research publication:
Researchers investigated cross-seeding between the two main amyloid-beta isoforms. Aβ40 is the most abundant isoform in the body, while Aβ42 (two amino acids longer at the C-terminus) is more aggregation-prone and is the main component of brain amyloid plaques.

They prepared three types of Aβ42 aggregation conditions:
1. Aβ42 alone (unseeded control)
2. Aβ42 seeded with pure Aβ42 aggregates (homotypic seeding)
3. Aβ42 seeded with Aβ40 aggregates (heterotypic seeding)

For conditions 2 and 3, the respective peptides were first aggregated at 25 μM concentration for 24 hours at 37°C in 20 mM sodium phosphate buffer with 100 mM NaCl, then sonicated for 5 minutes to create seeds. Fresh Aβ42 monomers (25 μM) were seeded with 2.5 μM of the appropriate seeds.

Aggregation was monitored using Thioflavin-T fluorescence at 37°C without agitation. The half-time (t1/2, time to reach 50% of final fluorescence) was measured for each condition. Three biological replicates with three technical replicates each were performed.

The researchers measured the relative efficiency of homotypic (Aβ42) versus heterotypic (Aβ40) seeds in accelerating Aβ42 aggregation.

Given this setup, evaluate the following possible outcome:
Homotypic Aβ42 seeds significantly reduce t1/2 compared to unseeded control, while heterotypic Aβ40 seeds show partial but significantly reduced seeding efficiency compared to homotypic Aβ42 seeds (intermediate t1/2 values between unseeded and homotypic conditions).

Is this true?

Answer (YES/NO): YES